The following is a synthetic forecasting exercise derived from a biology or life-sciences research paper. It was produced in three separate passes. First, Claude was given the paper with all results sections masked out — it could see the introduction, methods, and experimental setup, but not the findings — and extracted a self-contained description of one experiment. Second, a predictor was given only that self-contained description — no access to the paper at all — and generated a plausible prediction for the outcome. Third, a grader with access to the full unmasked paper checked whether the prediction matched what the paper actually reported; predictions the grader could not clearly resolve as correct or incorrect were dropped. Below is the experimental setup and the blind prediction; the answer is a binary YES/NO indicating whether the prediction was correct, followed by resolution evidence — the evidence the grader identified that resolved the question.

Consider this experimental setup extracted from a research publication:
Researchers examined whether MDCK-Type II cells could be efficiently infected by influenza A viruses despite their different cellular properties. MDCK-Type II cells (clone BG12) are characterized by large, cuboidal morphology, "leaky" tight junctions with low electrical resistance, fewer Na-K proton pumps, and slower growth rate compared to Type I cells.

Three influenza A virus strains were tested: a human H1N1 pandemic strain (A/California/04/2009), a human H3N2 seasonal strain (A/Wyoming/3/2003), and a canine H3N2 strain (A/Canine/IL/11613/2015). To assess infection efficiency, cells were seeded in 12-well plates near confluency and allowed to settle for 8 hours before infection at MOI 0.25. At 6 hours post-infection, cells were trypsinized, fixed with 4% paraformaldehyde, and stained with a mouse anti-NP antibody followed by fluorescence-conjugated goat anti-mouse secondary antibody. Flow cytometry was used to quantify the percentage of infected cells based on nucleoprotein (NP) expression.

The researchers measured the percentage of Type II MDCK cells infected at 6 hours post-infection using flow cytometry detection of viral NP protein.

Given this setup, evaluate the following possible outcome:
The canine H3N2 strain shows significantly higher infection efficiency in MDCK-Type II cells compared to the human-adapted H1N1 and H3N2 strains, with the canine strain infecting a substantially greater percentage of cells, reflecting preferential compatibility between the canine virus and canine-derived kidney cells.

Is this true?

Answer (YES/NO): NO